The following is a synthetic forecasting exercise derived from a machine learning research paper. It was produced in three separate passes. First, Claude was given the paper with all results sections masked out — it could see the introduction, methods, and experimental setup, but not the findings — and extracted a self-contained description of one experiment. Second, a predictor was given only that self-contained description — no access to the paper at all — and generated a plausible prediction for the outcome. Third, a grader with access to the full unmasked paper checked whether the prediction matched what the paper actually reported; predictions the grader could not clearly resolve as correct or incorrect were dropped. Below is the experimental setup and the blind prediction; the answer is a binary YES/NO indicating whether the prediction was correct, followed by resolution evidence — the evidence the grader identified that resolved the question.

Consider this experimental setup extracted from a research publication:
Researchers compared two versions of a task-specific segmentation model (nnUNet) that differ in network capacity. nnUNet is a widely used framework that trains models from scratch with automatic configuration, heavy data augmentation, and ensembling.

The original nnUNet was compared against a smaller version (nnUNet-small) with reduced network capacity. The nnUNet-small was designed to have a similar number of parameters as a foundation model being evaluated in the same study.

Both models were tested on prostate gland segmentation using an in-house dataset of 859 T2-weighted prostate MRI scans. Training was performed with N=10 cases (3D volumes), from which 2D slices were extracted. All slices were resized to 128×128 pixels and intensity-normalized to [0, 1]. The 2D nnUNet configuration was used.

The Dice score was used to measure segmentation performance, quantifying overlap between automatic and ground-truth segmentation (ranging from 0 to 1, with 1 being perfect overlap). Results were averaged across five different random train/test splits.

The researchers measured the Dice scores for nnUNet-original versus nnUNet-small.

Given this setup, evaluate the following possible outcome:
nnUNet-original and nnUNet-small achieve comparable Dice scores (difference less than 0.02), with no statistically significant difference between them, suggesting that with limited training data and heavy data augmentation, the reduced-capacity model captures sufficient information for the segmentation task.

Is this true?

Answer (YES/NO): YES